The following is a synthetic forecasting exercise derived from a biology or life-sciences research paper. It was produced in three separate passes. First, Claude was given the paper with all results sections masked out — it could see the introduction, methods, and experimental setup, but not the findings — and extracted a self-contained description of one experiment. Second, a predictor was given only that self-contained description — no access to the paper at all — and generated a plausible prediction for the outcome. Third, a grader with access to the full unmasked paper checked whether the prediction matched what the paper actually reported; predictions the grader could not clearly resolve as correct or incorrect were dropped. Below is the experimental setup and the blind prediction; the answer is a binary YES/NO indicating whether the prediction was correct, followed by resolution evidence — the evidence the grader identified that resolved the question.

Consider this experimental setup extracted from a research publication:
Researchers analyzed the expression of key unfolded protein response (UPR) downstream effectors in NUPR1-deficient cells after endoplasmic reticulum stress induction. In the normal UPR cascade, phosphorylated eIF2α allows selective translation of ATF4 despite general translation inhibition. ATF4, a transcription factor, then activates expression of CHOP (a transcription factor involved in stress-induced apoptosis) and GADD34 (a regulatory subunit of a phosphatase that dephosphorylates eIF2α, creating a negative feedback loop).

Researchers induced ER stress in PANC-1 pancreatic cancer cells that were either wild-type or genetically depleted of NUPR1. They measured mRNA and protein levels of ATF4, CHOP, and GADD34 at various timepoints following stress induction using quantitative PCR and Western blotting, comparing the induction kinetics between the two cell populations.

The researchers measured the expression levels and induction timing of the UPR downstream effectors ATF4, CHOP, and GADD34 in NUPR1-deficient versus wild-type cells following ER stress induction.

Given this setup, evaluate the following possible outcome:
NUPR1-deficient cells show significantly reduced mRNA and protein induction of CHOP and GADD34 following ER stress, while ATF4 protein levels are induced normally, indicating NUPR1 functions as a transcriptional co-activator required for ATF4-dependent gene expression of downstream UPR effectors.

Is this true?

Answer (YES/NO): NO